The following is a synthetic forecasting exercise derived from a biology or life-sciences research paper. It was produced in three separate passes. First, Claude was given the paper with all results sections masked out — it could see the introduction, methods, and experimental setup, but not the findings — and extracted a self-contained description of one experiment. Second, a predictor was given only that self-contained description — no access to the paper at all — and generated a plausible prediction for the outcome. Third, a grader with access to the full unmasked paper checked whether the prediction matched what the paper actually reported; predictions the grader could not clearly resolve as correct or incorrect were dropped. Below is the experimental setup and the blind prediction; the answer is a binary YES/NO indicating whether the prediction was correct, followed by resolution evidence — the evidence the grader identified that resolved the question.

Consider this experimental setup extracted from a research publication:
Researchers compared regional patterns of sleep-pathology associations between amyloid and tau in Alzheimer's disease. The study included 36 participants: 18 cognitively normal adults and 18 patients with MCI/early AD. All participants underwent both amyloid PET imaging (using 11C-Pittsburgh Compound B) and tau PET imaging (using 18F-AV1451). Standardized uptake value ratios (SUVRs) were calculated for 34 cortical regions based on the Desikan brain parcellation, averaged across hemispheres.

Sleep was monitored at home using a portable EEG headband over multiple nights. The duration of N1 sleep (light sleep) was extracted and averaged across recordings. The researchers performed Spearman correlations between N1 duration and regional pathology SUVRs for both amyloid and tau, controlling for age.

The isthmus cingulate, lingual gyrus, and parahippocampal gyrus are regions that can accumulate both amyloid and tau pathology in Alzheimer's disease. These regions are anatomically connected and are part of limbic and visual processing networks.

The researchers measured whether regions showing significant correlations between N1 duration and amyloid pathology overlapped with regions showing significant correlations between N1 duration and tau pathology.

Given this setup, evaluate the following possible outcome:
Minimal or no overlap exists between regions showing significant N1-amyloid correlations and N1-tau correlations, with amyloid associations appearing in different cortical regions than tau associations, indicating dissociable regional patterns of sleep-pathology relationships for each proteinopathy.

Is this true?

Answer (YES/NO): NO